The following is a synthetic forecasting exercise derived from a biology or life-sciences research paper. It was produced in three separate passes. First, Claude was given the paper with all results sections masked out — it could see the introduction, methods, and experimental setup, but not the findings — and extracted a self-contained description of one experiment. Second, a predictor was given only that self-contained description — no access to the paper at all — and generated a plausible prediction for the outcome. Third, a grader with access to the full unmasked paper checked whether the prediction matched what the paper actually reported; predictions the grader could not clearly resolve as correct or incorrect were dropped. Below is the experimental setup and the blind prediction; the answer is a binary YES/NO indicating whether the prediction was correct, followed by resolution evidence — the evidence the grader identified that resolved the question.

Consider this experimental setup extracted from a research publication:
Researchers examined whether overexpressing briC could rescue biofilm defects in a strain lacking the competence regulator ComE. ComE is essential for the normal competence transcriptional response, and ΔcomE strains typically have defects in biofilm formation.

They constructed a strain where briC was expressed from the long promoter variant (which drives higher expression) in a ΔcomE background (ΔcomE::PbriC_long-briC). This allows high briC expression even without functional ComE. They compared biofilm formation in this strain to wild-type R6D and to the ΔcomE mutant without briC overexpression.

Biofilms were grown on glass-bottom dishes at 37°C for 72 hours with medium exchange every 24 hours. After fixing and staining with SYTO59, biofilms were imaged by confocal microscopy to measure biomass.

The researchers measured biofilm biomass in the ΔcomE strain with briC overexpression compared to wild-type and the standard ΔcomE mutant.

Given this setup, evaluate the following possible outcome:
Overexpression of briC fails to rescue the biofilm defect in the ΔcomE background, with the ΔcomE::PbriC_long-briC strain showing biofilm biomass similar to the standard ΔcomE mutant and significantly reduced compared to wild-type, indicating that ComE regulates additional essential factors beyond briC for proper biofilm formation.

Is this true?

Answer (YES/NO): NO